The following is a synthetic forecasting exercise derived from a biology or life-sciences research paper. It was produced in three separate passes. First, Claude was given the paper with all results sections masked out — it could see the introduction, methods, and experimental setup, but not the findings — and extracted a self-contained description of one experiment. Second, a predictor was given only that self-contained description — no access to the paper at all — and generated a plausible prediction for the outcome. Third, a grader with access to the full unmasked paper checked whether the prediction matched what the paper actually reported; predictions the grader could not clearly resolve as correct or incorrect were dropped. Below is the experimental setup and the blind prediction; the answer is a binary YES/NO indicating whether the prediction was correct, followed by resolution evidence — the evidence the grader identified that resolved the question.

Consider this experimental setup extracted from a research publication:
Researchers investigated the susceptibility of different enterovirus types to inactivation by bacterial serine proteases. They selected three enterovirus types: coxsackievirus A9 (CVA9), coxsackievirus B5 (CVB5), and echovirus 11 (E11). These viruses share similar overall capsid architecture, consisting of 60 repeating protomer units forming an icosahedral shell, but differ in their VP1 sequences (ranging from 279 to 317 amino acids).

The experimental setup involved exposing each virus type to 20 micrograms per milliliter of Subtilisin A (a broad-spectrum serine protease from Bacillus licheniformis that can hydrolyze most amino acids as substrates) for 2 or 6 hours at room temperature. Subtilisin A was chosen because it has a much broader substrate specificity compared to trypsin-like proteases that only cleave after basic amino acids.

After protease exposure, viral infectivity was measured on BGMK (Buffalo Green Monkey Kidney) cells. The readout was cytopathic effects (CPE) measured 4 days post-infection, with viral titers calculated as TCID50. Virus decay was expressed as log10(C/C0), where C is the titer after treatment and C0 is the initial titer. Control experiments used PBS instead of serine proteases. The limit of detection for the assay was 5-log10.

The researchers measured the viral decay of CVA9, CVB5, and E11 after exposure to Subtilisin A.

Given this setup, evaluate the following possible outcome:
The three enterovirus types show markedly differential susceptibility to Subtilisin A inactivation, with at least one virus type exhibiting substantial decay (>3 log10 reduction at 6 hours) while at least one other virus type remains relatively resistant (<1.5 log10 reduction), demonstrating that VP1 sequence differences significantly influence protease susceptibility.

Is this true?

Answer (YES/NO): YES